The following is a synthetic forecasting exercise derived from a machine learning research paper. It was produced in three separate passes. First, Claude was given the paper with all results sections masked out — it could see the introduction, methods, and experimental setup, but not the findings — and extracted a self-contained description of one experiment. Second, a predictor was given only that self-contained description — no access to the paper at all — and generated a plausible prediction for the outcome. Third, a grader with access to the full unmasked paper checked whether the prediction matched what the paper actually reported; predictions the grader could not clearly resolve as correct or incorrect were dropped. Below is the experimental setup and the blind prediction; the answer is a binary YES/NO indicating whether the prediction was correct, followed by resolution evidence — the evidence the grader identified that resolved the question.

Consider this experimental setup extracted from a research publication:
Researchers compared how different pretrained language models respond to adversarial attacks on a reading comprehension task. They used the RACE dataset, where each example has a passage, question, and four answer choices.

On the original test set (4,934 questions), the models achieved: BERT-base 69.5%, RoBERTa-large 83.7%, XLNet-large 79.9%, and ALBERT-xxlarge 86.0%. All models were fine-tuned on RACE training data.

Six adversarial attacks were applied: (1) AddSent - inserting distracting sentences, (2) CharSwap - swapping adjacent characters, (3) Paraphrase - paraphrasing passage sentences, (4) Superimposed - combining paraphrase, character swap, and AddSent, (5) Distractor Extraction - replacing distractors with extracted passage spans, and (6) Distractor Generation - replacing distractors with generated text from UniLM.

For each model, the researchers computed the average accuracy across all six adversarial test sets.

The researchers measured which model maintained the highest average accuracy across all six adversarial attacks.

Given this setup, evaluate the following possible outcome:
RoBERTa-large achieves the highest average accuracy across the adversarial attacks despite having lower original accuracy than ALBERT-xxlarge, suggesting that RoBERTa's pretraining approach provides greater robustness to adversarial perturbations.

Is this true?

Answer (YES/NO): NO